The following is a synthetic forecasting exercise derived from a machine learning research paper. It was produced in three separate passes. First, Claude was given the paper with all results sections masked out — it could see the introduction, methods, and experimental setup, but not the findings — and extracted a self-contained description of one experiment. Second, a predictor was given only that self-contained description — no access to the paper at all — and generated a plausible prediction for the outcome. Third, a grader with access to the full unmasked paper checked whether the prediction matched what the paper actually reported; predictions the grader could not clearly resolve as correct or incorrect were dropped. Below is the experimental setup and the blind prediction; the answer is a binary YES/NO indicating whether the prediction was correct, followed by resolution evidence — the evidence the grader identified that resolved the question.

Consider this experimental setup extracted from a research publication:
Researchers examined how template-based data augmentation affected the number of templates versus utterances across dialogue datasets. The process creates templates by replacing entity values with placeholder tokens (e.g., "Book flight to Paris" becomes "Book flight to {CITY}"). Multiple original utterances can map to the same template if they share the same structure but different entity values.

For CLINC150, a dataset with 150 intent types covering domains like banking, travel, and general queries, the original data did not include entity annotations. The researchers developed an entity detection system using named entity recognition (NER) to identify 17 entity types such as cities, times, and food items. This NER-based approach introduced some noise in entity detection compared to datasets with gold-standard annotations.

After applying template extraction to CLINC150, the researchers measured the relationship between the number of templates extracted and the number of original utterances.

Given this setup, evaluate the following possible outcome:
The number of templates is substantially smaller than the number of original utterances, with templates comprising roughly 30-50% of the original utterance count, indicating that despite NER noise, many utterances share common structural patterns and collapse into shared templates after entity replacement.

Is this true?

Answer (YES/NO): NO